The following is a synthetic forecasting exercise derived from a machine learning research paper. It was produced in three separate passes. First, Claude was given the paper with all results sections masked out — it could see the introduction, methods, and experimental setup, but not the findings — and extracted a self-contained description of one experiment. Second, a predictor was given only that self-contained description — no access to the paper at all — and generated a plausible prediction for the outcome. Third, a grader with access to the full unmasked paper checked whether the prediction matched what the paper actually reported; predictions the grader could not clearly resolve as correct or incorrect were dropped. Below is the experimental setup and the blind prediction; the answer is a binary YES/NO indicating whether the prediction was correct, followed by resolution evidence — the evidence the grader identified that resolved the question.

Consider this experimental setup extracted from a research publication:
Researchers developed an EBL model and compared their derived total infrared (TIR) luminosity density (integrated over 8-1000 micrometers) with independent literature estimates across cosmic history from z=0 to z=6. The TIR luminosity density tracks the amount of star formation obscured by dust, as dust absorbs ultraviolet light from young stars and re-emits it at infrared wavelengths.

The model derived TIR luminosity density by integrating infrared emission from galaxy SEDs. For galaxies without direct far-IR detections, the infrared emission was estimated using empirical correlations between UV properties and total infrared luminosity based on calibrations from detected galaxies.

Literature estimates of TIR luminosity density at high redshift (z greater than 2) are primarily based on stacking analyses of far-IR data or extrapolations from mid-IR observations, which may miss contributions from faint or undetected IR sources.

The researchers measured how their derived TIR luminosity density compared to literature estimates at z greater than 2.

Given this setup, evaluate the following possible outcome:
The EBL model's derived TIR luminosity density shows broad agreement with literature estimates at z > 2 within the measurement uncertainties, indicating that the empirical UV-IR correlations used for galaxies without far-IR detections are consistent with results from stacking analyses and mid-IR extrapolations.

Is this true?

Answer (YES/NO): NO